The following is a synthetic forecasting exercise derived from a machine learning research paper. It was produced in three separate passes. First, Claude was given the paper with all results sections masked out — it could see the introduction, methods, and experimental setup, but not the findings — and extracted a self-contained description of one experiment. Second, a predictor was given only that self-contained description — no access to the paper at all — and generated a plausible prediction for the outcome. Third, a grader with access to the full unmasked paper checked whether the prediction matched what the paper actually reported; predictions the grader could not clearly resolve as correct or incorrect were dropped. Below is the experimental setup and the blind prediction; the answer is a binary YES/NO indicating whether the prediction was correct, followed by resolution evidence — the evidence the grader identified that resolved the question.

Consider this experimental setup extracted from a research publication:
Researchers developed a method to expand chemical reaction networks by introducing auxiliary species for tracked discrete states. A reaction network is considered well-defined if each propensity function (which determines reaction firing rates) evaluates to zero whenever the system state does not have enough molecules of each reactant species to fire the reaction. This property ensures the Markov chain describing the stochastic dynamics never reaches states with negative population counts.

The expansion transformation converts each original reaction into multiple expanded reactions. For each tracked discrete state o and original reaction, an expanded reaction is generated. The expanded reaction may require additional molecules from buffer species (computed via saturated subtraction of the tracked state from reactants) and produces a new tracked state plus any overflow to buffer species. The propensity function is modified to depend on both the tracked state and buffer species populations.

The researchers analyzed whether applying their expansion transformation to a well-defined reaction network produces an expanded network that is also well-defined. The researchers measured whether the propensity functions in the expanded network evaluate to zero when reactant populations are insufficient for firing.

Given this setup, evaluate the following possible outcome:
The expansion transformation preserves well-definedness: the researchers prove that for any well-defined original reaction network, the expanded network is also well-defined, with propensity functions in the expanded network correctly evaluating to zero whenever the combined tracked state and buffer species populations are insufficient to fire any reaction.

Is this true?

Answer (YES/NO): YES